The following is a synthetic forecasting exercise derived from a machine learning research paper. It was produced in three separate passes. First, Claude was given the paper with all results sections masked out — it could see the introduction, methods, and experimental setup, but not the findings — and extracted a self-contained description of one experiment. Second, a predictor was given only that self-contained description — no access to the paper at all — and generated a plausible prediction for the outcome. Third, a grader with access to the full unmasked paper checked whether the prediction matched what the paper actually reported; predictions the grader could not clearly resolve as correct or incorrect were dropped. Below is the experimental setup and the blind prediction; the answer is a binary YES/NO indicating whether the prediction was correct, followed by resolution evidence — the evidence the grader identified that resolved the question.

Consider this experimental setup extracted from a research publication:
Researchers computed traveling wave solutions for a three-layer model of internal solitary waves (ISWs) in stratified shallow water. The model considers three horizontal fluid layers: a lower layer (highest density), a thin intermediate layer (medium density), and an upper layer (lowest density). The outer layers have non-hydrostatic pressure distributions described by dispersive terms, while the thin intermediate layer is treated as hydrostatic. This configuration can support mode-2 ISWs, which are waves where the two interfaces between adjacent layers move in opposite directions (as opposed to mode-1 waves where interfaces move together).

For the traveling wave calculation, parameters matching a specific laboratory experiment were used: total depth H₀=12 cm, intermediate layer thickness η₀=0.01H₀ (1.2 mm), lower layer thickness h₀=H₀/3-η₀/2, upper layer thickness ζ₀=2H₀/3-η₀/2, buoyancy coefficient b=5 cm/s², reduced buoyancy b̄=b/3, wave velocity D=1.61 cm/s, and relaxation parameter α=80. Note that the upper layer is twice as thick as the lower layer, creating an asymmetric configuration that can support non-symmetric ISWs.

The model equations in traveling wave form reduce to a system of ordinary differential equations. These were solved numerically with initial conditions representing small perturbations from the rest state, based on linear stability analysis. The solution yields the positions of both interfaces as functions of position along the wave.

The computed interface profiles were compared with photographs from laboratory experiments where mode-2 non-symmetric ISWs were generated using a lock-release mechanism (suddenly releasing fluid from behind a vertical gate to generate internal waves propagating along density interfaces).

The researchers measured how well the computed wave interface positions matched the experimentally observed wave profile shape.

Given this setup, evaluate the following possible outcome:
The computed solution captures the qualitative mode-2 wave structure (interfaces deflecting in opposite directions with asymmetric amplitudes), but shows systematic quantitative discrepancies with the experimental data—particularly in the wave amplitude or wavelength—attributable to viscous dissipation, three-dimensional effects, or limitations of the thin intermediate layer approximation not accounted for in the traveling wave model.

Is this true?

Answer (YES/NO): NO